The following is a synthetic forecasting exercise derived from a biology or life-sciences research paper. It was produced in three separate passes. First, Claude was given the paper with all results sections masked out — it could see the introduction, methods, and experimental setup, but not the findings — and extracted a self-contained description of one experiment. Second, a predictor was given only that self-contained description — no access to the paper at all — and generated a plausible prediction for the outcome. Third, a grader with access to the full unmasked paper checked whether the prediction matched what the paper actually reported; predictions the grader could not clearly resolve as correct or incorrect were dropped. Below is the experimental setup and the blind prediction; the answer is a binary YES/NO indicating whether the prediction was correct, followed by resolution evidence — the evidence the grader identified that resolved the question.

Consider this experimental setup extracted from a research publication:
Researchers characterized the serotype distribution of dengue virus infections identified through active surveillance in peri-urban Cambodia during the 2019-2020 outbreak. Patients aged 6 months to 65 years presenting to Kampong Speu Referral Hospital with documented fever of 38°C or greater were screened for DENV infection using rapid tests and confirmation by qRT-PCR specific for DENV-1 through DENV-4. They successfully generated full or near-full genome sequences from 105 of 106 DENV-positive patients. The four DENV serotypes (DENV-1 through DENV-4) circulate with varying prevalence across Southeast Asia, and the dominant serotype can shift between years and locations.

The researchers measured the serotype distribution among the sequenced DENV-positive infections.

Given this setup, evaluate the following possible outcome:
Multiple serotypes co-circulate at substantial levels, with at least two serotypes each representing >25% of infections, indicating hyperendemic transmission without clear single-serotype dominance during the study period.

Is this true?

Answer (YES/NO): NO